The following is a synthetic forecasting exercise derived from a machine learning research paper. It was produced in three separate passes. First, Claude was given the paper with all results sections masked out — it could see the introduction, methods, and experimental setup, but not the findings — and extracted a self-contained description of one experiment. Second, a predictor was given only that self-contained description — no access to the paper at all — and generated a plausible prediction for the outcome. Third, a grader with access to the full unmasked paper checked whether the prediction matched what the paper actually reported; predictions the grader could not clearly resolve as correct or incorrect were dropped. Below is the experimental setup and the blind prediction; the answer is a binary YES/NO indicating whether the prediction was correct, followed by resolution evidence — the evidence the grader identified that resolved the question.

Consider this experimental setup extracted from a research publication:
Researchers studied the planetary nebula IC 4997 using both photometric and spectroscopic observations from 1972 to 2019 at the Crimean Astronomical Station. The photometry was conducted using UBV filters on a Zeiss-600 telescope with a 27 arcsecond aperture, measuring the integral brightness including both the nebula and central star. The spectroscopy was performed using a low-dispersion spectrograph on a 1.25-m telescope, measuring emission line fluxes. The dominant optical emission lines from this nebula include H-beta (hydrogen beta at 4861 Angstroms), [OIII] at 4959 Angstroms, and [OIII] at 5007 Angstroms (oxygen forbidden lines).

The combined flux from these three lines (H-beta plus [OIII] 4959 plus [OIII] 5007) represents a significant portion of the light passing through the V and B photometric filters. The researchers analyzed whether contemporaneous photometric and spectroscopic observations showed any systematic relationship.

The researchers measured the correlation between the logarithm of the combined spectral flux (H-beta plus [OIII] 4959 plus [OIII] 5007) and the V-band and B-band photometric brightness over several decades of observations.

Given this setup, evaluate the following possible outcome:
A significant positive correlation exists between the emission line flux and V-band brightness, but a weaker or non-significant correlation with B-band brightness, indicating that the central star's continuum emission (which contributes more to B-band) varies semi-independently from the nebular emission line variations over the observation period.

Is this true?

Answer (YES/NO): NO